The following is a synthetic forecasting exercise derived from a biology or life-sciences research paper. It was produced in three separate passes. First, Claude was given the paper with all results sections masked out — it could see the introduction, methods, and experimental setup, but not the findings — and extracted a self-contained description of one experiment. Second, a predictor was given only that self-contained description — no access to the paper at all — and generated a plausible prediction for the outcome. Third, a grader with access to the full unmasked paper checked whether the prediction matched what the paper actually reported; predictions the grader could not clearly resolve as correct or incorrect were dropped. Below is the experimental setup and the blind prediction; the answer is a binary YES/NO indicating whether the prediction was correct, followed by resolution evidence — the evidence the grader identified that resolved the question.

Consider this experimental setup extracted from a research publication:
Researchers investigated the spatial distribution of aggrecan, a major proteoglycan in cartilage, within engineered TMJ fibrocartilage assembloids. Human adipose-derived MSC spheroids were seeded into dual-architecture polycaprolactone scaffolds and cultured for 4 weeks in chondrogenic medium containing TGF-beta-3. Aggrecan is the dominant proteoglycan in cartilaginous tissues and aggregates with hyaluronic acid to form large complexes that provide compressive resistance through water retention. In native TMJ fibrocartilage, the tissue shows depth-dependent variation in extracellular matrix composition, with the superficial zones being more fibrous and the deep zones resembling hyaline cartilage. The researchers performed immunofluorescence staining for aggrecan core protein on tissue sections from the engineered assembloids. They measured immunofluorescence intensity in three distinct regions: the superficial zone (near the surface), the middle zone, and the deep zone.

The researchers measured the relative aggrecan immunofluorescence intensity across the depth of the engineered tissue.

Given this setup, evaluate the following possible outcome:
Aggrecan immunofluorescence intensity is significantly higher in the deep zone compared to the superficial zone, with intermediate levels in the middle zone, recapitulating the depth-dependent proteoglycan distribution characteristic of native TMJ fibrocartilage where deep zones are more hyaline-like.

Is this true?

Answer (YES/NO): NO